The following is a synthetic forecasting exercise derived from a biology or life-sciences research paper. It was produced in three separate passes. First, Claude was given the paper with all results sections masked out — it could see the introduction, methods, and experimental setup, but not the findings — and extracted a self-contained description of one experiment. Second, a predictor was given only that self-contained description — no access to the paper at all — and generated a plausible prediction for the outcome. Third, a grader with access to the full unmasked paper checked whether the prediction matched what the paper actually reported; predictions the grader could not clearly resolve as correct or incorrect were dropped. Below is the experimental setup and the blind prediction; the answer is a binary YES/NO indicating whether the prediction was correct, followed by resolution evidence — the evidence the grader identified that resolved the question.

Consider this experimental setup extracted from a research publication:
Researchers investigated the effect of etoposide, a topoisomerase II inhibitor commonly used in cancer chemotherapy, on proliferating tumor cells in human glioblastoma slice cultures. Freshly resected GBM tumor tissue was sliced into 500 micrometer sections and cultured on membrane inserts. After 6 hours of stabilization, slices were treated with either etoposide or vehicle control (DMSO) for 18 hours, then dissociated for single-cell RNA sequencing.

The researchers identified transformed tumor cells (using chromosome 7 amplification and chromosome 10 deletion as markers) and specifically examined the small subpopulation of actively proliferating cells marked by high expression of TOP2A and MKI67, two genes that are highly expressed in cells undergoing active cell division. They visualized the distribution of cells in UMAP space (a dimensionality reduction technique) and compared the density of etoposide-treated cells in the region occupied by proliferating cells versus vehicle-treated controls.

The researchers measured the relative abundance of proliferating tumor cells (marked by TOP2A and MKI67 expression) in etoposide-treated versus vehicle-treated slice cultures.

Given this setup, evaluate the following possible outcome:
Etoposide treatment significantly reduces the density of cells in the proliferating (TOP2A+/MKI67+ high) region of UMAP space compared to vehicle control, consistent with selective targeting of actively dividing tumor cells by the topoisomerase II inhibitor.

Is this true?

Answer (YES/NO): YES